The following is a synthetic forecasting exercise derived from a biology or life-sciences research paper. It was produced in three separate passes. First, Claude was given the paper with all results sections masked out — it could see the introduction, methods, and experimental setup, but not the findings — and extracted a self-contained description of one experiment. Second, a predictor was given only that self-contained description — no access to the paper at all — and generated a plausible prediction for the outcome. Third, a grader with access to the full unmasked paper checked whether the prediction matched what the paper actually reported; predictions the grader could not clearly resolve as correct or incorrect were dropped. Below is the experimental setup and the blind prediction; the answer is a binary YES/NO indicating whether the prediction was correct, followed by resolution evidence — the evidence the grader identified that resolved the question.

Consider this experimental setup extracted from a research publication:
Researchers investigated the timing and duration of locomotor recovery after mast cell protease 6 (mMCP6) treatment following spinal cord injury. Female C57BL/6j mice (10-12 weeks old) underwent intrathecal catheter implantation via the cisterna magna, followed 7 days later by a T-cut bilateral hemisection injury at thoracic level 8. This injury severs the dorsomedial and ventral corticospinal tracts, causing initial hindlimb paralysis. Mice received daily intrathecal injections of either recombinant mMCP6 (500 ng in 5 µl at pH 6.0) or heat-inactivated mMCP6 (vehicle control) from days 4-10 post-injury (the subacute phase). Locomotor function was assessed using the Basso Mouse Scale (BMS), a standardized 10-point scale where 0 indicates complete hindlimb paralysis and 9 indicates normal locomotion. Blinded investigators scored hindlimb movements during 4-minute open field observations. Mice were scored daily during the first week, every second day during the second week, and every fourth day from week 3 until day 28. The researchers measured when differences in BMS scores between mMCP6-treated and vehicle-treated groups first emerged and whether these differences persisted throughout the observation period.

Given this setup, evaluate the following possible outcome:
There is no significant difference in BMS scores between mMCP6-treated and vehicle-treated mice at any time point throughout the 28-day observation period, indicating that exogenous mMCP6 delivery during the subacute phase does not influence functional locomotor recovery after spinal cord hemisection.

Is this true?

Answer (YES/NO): NO